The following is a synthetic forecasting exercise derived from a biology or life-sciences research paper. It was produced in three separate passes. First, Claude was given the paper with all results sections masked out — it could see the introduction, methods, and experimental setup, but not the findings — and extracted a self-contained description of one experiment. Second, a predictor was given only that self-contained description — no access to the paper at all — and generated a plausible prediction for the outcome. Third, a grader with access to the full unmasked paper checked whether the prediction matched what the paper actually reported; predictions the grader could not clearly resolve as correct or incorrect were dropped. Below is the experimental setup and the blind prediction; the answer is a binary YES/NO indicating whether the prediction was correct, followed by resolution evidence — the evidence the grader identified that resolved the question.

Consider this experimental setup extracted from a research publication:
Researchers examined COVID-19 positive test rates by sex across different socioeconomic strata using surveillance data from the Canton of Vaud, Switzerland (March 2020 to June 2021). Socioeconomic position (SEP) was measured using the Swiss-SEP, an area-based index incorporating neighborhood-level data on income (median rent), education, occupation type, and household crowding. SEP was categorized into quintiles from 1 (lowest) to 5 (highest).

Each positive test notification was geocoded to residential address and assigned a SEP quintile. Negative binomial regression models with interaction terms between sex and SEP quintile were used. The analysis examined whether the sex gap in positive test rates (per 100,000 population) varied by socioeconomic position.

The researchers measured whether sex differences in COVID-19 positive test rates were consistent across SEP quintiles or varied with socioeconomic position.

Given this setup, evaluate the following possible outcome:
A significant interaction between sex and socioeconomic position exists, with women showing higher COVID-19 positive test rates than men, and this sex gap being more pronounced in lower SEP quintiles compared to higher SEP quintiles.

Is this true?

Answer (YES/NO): NO